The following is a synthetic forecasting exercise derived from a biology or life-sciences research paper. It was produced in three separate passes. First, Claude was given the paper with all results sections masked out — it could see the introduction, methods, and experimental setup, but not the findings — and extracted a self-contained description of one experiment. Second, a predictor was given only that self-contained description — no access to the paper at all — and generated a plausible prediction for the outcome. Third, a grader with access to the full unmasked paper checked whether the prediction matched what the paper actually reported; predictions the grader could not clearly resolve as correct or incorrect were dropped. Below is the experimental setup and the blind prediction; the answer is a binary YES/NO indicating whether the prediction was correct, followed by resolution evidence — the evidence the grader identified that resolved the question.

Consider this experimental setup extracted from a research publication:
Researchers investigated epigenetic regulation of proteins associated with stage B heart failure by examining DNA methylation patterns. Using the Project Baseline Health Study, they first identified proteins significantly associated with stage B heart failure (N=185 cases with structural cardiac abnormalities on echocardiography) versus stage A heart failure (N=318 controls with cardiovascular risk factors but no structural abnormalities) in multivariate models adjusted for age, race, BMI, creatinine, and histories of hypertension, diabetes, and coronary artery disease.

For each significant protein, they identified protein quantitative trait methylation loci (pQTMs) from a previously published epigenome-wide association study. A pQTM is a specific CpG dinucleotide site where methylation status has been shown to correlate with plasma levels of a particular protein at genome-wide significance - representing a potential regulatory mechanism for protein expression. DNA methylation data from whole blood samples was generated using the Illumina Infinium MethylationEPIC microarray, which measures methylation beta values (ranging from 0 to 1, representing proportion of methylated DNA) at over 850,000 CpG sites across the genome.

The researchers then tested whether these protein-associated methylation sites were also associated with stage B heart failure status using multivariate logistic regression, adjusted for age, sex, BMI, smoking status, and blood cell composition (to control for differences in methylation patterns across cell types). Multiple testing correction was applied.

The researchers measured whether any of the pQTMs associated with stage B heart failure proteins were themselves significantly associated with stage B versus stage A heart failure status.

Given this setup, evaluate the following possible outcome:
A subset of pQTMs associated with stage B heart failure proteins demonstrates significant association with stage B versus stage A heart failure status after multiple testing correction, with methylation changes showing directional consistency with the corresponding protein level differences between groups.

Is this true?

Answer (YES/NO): YES